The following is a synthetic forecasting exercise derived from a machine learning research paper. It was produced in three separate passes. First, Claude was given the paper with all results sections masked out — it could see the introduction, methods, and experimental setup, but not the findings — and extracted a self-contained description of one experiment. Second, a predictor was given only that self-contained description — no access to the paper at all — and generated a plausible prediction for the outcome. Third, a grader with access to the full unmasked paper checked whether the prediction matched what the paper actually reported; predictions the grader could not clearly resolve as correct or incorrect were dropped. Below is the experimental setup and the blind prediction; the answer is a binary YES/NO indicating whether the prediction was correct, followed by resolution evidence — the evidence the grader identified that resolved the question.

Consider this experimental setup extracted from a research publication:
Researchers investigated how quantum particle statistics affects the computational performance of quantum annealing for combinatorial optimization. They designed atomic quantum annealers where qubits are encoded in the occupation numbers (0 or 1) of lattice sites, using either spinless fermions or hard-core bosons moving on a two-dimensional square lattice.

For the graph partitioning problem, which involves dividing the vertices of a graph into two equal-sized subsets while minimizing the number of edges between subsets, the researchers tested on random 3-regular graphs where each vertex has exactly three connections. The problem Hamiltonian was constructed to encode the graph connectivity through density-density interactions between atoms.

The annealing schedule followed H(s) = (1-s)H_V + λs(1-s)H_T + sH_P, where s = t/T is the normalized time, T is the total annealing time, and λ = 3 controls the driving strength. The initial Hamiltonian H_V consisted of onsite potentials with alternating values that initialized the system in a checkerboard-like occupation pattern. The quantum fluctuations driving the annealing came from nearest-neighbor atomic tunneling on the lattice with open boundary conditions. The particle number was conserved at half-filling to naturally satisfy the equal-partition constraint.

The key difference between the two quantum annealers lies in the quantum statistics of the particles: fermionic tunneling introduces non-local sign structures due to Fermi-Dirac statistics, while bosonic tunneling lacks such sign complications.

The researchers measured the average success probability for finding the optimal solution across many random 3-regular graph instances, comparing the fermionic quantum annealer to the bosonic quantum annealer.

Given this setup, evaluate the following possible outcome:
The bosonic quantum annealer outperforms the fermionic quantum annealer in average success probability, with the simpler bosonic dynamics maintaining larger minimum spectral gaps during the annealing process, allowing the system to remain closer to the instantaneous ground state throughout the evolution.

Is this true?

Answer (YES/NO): YES